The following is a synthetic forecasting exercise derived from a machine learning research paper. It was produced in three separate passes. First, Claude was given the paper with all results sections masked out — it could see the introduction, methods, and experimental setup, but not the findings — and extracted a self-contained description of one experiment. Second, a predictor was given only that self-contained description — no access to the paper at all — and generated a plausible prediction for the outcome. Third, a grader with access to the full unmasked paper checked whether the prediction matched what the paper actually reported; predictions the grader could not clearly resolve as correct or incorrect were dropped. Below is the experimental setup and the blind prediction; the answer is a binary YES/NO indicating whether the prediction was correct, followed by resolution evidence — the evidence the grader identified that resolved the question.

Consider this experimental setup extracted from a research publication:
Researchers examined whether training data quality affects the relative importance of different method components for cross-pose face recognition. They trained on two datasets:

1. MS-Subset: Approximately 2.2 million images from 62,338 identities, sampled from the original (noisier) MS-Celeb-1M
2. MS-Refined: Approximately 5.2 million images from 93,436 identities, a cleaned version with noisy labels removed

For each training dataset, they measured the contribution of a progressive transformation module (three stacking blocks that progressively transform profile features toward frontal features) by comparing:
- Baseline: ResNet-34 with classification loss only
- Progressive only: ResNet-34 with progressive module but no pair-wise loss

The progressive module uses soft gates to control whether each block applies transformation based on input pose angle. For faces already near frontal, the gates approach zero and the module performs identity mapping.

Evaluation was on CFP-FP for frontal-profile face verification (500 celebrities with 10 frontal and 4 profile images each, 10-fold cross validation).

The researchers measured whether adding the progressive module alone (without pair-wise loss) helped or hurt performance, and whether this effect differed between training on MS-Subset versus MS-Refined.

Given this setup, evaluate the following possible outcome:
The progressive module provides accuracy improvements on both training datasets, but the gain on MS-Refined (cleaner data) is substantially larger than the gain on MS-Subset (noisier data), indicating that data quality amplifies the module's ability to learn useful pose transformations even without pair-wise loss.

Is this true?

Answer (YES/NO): NO